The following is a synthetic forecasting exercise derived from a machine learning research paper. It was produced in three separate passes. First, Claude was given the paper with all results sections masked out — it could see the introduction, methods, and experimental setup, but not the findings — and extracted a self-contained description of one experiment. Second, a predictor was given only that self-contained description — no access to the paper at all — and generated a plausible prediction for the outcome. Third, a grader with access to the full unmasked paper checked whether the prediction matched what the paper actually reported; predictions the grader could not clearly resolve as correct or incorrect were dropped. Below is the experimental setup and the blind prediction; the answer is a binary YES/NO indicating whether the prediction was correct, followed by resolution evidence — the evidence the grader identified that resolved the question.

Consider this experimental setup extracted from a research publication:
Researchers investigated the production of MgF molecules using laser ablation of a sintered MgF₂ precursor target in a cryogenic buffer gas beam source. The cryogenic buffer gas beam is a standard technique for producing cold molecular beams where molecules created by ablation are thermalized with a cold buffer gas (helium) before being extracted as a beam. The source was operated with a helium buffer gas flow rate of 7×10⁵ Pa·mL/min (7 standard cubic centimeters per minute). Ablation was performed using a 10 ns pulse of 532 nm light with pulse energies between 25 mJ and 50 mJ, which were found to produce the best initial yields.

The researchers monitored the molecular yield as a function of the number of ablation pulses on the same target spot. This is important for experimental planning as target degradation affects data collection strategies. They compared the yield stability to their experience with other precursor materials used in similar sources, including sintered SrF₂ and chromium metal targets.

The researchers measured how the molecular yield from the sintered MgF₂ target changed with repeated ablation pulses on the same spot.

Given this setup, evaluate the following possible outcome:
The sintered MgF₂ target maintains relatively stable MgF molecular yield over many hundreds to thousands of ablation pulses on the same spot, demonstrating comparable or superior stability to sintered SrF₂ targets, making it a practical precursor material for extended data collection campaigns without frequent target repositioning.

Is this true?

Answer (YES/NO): NO